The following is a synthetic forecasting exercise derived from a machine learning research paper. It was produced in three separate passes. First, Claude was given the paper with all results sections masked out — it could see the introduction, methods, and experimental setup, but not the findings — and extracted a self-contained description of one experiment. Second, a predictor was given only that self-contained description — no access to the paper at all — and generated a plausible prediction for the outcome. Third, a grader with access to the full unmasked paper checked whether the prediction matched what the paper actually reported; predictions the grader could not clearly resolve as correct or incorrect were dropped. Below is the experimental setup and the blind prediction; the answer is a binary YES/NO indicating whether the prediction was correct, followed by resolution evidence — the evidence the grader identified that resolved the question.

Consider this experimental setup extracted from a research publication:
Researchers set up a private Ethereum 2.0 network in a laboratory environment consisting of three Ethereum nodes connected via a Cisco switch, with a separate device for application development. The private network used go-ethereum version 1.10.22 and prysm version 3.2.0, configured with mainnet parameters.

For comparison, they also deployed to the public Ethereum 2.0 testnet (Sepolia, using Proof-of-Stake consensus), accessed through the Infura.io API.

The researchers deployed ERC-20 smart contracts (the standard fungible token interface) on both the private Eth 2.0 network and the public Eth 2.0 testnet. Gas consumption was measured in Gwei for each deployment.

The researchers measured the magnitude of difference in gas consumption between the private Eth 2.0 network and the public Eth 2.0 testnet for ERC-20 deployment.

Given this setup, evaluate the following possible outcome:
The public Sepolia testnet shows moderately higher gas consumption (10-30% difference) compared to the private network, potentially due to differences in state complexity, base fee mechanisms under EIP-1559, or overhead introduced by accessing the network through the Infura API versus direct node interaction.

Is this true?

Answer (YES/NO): NO